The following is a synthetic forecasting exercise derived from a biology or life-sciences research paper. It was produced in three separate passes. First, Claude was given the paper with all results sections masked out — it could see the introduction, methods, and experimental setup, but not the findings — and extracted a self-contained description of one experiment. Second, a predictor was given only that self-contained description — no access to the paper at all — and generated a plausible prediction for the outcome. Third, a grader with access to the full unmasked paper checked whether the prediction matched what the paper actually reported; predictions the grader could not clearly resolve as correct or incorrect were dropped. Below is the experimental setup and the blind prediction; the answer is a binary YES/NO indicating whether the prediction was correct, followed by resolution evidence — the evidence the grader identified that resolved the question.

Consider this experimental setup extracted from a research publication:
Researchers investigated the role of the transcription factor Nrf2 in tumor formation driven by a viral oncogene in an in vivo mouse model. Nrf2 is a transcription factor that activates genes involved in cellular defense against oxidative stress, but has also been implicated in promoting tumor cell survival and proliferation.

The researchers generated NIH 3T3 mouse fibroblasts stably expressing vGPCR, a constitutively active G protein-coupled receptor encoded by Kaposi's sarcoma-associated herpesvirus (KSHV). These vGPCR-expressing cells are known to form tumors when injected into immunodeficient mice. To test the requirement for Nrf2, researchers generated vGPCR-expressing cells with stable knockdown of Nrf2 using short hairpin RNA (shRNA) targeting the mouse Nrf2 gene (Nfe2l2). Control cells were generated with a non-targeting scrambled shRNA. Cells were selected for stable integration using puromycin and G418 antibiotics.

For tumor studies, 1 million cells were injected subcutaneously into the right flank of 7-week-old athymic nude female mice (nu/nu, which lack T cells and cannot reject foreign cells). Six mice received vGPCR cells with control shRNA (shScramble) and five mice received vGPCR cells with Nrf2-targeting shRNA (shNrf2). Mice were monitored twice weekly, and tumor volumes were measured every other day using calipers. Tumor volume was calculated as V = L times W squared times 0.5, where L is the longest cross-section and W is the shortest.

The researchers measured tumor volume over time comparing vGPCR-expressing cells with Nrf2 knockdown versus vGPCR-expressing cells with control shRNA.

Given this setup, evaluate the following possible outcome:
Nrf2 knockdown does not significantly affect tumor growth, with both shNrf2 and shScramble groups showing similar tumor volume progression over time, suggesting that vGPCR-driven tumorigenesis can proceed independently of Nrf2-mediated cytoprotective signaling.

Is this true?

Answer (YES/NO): NO